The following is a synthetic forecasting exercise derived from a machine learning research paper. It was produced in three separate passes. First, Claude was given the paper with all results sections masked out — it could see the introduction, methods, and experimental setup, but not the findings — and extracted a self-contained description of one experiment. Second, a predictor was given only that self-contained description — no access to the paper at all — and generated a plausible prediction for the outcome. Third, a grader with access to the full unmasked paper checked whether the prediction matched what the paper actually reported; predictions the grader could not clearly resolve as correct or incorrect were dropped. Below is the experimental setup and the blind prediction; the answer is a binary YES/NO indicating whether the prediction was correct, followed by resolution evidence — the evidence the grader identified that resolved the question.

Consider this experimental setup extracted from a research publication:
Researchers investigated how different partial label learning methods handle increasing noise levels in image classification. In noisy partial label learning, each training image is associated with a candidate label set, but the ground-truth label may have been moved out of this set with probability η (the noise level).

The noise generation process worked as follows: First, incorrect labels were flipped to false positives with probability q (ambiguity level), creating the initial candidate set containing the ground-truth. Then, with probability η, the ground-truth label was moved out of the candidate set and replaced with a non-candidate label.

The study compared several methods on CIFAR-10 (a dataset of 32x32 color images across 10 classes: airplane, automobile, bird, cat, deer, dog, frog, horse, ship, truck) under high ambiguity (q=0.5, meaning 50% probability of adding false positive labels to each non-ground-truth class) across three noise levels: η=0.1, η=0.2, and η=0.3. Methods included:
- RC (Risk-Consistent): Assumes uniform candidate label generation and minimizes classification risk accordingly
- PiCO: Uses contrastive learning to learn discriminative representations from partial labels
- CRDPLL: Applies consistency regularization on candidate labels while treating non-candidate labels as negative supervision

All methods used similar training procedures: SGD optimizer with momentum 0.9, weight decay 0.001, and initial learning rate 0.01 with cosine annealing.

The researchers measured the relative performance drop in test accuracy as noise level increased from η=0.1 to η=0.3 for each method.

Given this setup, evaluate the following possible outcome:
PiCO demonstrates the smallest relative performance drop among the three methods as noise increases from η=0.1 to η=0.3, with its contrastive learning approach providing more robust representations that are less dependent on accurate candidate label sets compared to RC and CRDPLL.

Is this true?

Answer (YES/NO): NO